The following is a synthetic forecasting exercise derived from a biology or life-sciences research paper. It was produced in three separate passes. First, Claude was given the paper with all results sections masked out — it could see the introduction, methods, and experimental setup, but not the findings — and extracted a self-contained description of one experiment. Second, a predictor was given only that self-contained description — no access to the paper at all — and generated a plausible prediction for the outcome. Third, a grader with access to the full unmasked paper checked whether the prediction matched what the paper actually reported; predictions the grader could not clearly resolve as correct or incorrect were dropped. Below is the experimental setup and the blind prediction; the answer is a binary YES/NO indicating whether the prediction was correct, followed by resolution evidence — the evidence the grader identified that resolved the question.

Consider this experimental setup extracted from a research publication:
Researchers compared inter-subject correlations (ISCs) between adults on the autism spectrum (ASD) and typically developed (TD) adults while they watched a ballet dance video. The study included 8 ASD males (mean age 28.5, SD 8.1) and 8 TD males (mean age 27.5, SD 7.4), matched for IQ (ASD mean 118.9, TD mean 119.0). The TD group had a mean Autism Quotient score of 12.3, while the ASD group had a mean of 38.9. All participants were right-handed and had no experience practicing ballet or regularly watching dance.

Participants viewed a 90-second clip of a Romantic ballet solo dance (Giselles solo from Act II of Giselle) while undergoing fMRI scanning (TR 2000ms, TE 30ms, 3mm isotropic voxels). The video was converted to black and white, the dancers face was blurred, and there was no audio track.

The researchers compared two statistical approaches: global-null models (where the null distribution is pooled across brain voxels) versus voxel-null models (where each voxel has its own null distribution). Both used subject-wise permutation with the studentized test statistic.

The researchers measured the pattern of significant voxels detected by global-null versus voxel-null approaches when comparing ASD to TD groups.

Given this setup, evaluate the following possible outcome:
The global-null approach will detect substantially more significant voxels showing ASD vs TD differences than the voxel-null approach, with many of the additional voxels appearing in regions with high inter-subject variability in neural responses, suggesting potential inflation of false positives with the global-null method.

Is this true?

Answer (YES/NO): NO